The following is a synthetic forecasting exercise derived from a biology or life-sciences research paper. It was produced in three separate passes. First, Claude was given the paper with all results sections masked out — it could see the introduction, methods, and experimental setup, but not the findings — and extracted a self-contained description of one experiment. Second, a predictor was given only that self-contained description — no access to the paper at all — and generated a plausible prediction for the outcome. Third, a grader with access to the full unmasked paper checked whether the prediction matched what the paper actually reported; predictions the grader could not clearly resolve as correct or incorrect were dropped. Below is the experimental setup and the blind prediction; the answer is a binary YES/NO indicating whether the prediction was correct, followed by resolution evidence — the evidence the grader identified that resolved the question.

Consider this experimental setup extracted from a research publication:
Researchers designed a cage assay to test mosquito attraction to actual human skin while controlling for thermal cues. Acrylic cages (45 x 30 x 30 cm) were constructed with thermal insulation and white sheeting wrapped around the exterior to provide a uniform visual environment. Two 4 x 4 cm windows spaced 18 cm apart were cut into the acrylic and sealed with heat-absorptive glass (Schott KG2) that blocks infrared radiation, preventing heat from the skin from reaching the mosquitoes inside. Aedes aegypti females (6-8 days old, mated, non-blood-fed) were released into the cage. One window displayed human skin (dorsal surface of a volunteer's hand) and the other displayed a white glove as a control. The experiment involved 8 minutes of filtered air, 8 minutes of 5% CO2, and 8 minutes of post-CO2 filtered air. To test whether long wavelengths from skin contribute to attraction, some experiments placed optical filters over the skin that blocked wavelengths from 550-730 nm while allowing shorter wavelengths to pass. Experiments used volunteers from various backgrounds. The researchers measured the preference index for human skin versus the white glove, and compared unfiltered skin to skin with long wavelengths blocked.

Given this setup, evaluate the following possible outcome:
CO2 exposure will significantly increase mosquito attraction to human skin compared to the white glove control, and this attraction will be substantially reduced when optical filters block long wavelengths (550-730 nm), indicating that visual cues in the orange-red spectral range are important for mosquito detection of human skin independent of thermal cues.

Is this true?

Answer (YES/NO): YES